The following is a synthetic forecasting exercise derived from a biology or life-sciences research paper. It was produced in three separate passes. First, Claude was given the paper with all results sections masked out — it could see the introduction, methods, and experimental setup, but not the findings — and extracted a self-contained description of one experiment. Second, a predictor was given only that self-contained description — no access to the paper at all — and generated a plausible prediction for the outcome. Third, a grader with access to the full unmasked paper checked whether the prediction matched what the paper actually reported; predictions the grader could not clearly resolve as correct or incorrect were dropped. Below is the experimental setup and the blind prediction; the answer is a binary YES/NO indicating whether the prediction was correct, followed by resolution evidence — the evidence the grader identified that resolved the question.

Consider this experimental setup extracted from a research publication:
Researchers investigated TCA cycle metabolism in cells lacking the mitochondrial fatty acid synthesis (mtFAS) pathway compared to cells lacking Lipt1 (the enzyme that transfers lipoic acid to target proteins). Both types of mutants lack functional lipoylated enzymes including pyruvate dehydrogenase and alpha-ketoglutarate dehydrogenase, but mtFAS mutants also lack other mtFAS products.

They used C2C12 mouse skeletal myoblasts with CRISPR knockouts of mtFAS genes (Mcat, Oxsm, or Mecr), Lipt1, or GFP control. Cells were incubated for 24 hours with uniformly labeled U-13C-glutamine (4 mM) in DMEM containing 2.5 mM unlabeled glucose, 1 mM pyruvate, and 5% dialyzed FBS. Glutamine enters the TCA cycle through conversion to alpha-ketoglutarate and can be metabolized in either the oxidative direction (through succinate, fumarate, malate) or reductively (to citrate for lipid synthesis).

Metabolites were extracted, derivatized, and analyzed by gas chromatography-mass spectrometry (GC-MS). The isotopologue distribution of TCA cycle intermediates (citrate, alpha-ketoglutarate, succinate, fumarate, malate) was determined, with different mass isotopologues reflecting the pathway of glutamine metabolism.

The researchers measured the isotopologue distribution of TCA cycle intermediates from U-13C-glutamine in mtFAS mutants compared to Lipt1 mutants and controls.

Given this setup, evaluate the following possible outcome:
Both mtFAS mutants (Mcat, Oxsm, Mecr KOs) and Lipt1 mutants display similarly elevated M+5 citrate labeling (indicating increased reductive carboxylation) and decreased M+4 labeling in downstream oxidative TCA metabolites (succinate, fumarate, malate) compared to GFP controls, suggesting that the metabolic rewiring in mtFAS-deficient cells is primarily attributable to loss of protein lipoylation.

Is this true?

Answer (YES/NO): NO